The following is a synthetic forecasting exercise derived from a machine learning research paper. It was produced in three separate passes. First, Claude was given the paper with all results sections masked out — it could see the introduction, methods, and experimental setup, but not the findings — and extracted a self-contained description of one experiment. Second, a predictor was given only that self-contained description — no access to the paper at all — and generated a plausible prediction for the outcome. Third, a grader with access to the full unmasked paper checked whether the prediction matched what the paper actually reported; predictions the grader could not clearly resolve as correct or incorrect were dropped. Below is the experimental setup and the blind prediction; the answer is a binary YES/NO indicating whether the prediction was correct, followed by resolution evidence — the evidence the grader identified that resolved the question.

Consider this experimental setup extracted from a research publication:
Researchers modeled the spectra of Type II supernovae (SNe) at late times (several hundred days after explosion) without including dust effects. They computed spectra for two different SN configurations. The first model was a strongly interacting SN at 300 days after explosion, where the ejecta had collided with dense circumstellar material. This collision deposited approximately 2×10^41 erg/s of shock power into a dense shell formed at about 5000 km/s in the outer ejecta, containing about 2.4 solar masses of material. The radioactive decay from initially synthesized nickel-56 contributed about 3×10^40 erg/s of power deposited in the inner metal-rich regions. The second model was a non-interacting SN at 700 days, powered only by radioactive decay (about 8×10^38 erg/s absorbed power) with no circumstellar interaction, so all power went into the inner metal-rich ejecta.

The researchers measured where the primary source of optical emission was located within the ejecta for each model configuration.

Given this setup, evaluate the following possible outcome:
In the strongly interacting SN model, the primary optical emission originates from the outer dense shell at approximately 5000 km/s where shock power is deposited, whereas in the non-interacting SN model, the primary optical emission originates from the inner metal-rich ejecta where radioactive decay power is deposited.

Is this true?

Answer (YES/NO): YES